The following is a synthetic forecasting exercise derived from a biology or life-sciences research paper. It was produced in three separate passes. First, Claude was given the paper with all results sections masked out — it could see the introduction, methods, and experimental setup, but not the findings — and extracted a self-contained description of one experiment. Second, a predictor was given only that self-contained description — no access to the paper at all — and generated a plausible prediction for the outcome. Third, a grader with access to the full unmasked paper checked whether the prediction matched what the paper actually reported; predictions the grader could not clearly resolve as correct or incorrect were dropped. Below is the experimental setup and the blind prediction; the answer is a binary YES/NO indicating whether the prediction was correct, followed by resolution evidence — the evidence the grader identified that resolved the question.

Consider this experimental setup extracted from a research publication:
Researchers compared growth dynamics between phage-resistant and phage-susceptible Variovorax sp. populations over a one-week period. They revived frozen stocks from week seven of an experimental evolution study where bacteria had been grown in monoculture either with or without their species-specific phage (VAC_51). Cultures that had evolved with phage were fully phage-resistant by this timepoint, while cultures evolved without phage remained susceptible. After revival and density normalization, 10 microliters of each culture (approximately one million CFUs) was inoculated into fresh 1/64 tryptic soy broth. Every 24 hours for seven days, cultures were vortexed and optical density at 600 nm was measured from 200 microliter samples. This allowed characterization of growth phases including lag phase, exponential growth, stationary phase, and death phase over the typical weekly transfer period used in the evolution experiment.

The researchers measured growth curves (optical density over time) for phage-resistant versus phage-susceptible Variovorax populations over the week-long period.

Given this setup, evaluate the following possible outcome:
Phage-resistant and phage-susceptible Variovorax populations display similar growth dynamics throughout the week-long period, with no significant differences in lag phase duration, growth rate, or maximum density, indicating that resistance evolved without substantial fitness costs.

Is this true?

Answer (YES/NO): NO